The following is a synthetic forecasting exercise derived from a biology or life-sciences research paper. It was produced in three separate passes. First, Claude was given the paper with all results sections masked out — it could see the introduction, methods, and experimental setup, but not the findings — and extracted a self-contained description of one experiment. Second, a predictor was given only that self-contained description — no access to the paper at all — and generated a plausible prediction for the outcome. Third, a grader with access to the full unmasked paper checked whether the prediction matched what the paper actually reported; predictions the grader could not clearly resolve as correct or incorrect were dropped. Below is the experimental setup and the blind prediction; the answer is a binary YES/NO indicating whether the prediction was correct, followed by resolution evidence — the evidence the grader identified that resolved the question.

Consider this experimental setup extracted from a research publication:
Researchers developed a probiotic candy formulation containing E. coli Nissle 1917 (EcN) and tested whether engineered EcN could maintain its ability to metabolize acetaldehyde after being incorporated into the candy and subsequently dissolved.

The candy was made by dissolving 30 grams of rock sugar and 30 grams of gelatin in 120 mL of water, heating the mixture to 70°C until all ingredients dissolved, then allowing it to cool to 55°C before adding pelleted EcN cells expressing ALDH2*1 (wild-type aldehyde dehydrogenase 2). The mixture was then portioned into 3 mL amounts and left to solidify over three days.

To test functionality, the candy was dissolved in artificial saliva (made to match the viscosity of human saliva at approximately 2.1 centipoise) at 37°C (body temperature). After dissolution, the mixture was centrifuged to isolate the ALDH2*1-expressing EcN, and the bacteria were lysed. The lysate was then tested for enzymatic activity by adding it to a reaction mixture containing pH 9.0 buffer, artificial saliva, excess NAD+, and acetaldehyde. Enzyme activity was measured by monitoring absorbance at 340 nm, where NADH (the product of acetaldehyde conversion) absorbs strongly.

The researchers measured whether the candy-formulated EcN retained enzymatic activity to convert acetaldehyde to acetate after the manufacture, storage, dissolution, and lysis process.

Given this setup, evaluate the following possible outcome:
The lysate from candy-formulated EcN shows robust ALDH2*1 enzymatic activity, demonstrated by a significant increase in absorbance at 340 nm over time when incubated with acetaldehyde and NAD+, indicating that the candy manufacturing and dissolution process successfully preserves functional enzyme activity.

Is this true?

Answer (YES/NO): YES